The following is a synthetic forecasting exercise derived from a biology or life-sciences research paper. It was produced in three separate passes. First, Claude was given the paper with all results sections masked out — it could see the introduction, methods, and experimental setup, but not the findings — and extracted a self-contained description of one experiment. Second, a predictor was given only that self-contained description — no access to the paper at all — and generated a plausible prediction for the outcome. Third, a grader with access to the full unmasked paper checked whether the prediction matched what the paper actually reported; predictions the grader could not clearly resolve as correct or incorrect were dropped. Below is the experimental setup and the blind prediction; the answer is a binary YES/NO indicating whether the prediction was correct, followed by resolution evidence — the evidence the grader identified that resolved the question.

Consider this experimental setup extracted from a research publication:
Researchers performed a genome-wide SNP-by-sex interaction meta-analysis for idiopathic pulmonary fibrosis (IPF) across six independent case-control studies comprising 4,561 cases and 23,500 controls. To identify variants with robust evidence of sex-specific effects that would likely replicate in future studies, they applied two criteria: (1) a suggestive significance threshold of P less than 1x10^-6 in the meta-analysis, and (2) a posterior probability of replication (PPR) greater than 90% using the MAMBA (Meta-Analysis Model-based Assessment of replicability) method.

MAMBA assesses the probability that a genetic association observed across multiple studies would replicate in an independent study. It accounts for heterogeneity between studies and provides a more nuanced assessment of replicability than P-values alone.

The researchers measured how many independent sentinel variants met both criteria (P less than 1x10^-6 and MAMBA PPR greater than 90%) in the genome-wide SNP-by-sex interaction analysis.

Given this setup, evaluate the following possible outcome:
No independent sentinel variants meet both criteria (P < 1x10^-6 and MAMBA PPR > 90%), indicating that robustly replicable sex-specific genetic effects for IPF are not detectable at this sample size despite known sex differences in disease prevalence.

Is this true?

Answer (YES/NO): NO